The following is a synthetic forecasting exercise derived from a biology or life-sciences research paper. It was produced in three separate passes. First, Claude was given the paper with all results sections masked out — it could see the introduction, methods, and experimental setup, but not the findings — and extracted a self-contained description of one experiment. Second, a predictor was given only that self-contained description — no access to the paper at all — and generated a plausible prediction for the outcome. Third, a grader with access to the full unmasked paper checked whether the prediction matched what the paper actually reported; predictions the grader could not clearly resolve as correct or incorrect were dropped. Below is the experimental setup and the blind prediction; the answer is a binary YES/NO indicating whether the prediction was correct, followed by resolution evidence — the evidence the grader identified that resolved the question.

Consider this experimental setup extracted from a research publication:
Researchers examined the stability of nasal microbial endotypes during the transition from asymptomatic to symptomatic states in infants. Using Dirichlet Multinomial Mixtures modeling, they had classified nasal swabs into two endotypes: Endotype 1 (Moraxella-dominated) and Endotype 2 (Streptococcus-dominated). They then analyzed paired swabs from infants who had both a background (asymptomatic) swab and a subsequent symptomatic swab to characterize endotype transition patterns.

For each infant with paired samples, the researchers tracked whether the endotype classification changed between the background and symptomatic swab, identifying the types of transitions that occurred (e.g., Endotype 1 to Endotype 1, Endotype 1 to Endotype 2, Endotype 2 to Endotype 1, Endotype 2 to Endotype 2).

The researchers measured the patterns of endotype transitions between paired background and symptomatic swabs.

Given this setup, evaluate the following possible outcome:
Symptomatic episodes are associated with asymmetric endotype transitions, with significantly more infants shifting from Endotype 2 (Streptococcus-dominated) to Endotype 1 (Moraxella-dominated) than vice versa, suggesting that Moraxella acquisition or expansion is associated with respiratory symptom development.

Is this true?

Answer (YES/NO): YES